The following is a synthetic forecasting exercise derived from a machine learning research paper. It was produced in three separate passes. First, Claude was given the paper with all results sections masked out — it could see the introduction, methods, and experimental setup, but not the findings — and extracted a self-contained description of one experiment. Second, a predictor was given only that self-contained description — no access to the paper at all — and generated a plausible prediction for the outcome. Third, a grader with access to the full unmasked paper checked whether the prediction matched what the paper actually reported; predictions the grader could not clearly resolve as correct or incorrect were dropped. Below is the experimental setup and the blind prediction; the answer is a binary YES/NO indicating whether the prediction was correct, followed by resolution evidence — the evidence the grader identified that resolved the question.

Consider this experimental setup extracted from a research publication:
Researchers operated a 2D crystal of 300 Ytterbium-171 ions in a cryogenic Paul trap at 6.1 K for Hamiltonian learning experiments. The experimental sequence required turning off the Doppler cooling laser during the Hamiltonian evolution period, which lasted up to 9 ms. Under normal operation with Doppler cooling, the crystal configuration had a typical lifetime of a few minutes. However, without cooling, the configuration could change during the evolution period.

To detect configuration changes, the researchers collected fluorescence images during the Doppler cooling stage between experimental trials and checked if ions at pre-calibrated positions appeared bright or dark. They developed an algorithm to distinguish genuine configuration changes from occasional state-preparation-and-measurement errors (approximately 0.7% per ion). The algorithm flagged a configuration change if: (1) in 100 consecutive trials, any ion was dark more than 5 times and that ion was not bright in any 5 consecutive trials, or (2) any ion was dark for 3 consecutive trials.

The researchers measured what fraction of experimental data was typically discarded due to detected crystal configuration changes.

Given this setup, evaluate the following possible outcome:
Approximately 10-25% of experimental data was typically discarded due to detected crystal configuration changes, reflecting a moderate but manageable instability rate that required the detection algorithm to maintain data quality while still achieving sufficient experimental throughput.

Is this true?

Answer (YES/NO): YES